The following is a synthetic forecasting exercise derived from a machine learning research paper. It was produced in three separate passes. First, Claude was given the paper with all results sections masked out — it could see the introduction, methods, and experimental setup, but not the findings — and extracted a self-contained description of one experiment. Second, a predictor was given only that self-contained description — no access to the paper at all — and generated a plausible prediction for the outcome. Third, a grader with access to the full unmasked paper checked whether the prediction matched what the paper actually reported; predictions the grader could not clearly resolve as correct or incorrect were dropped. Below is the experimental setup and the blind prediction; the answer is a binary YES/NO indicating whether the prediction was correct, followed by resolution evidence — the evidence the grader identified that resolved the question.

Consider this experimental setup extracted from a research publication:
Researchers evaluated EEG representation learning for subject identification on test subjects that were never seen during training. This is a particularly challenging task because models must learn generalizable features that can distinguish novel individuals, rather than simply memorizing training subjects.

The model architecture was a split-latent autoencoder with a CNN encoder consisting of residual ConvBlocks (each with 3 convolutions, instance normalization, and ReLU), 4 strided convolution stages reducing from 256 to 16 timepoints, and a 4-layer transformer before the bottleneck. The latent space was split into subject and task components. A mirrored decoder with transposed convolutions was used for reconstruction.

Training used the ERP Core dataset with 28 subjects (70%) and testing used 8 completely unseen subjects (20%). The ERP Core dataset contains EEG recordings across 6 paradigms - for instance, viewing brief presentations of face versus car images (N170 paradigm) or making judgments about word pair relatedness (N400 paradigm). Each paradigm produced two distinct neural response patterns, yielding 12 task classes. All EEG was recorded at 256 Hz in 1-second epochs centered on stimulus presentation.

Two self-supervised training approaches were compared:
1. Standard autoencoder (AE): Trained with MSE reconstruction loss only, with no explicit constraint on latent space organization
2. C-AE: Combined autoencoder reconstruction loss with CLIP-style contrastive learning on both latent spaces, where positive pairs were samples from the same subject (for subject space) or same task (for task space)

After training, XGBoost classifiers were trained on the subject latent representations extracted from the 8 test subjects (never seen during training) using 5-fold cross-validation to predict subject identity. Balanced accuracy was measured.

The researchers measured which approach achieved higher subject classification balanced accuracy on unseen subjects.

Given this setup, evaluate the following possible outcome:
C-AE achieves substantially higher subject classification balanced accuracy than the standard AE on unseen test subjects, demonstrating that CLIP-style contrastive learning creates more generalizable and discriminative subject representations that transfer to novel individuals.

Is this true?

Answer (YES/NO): YES